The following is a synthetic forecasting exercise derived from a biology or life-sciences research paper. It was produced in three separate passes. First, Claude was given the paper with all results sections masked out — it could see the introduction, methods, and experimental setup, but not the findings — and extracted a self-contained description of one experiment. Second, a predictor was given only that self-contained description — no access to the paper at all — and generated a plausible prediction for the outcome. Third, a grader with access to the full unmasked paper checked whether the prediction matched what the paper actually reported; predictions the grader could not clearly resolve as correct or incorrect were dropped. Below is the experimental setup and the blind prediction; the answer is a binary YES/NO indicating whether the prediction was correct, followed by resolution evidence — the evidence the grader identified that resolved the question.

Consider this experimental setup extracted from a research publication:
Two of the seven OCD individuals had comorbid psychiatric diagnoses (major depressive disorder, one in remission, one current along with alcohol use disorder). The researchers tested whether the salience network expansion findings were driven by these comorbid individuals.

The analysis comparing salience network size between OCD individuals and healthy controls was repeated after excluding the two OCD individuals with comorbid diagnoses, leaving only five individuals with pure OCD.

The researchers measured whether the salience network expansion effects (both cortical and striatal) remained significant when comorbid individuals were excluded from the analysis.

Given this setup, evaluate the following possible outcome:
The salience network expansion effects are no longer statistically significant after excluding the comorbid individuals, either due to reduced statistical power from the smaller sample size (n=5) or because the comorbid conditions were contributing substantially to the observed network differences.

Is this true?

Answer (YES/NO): NO